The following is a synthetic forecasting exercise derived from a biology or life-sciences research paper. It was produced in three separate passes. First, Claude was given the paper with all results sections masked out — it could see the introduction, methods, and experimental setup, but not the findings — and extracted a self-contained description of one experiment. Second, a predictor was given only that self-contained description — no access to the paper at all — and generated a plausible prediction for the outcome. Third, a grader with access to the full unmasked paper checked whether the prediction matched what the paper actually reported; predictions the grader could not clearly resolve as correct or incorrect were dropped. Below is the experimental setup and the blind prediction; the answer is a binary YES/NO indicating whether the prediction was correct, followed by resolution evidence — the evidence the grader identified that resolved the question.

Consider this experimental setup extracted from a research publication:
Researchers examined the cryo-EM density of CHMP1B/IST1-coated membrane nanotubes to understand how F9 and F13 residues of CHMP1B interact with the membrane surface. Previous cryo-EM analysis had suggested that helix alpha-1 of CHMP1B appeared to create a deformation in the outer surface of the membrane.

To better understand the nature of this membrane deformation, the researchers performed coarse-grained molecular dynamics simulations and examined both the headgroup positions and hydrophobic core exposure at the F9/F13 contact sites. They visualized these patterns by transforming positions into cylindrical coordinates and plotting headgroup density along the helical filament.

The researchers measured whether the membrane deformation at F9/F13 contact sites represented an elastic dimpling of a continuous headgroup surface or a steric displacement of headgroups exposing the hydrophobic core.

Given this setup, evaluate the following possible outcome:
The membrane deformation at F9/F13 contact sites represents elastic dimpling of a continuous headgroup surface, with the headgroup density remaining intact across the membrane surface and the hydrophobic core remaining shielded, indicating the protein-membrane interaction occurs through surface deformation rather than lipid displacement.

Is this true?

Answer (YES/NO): NO